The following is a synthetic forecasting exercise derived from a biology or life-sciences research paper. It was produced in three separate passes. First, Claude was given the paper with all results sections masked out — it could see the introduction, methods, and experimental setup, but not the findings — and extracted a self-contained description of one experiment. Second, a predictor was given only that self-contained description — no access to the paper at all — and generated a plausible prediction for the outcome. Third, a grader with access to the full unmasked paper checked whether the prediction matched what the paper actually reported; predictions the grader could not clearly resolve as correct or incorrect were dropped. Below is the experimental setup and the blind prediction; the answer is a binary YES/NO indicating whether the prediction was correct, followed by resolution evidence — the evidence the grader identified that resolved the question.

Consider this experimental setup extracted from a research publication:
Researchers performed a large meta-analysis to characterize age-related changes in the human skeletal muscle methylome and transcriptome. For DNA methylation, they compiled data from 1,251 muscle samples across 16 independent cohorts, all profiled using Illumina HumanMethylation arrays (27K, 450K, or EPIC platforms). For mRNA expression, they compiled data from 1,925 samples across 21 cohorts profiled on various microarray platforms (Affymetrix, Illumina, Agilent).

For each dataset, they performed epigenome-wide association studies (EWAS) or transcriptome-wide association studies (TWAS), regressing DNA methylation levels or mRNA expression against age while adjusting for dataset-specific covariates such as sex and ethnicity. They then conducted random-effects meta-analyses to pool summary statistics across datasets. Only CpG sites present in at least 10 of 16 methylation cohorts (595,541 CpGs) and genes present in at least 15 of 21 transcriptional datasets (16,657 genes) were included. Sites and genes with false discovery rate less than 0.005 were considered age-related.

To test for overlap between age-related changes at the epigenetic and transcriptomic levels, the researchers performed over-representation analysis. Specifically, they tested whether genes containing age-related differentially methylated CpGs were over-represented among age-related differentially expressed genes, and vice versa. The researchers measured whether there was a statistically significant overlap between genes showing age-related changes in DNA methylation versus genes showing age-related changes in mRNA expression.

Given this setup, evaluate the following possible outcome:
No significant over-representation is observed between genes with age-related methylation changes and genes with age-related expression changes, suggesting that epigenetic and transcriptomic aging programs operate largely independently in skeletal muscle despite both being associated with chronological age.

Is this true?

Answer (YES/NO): NO